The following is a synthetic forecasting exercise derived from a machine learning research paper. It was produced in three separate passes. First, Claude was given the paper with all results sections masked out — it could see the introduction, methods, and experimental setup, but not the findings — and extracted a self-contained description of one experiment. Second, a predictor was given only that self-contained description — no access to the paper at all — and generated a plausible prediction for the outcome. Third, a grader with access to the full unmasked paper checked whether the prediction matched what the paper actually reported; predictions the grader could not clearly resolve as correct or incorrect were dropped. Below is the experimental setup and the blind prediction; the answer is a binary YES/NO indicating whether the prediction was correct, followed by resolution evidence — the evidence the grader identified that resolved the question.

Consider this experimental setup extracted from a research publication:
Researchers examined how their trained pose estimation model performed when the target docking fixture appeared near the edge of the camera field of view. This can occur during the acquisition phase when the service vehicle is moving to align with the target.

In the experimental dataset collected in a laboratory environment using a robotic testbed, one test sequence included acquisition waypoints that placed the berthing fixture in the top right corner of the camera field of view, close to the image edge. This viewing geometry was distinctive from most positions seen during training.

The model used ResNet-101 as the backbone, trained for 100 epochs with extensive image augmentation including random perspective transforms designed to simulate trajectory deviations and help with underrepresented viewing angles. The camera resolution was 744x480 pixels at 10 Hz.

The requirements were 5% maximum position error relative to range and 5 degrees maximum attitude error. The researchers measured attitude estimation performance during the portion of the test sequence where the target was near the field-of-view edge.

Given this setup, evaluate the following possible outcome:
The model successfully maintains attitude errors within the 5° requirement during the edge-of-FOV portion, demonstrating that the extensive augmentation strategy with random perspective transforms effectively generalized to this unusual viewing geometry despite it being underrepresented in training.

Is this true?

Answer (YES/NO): NO